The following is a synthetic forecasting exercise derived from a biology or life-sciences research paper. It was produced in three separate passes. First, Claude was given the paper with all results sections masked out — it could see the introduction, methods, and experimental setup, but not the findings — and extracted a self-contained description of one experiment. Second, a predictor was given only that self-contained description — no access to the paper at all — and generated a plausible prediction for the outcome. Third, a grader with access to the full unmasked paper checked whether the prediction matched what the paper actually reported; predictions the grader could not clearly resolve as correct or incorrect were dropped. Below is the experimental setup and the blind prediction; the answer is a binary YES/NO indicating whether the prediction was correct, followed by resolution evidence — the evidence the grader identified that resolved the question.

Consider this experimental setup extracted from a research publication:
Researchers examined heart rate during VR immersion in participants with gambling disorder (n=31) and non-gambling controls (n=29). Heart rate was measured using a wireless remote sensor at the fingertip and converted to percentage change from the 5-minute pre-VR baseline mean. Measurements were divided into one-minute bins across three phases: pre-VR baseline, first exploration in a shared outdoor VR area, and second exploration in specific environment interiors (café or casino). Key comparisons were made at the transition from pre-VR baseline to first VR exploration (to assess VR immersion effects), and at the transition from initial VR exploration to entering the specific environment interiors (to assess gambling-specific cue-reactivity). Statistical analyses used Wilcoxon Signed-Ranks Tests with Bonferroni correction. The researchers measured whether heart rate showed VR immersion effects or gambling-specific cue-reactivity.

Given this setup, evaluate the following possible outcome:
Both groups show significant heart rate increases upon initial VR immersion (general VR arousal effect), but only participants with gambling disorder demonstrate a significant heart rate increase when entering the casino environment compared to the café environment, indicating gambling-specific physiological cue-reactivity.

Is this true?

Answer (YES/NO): NO